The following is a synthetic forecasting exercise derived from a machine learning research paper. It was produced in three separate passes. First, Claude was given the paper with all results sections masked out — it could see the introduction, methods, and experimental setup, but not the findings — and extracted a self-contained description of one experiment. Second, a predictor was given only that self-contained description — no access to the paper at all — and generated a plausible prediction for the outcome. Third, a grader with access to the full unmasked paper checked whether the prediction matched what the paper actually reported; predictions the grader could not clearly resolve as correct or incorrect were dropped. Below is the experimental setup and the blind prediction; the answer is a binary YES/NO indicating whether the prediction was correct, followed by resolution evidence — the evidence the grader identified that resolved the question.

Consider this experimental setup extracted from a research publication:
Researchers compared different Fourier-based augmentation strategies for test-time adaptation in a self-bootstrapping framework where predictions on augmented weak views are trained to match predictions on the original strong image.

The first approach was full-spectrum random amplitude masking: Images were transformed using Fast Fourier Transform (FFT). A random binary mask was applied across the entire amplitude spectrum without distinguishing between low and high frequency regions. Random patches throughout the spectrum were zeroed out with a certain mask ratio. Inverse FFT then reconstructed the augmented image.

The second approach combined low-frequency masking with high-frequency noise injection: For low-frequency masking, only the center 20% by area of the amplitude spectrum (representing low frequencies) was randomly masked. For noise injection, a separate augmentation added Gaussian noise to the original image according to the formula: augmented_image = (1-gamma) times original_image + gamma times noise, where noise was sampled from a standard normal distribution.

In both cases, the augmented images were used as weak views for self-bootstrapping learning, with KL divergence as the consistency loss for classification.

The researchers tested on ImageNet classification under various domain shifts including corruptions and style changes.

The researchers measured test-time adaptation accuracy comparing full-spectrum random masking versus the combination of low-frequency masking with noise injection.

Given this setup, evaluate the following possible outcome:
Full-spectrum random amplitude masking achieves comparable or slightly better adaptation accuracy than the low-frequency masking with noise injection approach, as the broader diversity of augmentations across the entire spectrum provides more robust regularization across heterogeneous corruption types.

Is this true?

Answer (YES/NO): NO